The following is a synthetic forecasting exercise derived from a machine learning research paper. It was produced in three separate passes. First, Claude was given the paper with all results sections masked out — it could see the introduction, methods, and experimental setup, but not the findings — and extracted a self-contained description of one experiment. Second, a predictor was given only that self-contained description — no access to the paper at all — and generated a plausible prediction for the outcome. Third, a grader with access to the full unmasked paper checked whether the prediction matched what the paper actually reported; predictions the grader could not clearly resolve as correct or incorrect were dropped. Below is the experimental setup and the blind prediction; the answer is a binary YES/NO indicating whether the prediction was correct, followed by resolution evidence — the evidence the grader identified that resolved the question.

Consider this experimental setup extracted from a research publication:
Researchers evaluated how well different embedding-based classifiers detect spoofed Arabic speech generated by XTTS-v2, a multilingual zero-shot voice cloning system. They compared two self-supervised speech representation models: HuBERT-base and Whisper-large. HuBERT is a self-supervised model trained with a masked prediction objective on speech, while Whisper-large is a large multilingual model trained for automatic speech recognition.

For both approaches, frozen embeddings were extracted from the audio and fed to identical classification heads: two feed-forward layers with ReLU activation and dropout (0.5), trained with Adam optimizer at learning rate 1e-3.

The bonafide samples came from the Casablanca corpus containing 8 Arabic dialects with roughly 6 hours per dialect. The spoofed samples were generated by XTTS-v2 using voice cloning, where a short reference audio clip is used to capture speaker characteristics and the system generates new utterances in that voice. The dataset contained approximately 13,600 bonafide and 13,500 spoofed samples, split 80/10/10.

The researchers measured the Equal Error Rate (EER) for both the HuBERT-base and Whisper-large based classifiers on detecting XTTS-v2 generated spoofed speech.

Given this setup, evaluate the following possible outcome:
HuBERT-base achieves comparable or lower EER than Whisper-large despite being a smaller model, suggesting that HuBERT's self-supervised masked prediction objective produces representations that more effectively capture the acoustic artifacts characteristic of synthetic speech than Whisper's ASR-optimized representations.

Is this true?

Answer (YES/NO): YES